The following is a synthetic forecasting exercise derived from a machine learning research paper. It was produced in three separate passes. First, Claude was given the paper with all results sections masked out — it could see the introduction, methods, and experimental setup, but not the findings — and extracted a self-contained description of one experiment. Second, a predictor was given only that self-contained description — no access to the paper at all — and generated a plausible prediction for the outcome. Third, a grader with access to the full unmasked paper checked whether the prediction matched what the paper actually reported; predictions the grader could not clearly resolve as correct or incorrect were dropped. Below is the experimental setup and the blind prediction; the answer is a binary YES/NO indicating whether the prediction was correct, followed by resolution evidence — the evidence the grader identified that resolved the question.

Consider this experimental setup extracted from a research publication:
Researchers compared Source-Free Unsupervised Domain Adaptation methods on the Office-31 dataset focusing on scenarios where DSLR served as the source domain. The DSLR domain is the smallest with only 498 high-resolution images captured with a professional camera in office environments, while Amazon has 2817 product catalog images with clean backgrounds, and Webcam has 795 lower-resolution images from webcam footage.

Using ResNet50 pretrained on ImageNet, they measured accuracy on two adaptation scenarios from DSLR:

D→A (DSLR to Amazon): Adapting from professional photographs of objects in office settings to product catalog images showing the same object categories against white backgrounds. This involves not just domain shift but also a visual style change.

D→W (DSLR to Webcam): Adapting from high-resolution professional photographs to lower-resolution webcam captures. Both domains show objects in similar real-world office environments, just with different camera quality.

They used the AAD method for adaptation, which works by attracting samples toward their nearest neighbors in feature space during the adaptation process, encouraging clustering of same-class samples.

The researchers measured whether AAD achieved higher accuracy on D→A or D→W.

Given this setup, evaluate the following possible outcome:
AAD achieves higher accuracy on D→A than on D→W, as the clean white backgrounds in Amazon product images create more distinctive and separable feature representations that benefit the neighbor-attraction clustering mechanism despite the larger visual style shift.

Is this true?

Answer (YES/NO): NO